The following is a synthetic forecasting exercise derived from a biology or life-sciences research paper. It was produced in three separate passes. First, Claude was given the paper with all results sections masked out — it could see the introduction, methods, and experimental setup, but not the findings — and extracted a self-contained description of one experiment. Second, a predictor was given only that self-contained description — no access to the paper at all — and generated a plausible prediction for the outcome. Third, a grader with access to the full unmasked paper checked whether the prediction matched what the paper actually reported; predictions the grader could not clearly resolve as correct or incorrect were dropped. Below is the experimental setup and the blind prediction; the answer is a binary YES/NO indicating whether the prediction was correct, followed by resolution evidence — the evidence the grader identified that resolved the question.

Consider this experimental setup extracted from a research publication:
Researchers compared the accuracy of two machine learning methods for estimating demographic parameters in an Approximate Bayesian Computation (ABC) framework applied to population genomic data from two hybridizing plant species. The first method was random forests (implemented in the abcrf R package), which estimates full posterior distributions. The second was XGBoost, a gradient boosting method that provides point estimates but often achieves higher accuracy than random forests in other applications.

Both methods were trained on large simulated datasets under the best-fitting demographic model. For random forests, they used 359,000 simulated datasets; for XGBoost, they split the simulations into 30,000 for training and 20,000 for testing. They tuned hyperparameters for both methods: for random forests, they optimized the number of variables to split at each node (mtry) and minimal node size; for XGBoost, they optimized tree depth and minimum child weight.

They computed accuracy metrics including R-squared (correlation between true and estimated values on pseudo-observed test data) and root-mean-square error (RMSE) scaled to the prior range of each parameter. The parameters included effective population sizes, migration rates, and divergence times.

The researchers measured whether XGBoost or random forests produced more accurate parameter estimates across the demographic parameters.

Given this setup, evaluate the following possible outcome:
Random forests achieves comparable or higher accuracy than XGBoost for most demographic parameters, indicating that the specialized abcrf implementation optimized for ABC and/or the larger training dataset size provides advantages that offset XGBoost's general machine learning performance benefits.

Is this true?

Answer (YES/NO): NO